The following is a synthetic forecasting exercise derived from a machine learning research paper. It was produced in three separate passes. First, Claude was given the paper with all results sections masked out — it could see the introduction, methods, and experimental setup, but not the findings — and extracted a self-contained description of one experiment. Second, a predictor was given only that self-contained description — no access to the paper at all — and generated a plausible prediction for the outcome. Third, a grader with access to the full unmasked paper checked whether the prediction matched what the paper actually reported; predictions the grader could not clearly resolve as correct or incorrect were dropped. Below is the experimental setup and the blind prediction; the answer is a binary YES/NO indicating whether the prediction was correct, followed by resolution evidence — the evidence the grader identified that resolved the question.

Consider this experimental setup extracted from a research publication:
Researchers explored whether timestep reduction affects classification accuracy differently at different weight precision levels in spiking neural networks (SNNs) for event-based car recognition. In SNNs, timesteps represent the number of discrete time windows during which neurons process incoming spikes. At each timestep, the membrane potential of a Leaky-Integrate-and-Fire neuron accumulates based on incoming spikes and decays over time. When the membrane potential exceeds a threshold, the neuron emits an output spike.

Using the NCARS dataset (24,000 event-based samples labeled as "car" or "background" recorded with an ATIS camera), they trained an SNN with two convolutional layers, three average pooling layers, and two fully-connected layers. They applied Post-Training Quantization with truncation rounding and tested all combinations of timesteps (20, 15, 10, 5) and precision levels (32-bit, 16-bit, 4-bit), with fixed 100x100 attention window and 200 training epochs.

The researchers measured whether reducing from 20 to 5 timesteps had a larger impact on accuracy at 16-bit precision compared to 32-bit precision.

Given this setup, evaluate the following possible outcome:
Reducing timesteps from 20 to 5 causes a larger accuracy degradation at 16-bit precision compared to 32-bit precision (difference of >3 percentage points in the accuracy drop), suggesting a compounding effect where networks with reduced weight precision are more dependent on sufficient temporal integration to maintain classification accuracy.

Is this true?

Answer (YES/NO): NO